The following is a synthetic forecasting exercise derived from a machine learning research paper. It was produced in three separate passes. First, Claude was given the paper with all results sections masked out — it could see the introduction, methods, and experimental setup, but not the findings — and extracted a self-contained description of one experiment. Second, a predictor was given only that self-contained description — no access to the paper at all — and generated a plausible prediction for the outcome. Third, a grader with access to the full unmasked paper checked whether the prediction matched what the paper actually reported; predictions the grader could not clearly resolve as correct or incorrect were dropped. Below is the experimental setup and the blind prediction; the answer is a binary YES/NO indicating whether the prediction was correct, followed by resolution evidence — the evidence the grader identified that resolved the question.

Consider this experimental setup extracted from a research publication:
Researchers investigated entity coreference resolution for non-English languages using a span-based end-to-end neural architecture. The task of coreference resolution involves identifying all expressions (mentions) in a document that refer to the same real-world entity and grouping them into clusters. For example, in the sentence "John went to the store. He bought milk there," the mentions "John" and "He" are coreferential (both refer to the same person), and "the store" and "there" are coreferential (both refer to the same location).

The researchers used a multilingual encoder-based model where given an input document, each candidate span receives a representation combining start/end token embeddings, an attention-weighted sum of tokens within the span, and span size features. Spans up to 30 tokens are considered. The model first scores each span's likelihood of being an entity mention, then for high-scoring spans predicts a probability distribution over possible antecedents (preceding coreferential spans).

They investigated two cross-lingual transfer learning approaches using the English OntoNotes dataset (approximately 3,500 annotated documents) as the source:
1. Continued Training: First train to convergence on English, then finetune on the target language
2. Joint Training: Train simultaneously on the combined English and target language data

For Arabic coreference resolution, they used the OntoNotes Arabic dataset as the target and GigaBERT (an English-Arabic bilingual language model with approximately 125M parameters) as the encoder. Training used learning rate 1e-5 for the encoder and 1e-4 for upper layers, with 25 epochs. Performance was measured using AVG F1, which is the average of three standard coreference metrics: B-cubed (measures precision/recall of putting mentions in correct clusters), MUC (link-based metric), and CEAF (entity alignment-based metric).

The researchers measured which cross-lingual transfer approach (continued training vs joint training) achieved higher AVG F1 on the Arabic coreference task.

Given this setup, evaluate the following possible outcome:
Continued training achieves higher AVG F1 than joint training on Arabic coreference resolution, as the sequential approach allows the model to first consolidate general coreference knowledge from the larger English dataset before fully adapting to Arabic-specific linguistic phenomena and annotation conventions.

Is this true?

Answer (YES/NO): YES